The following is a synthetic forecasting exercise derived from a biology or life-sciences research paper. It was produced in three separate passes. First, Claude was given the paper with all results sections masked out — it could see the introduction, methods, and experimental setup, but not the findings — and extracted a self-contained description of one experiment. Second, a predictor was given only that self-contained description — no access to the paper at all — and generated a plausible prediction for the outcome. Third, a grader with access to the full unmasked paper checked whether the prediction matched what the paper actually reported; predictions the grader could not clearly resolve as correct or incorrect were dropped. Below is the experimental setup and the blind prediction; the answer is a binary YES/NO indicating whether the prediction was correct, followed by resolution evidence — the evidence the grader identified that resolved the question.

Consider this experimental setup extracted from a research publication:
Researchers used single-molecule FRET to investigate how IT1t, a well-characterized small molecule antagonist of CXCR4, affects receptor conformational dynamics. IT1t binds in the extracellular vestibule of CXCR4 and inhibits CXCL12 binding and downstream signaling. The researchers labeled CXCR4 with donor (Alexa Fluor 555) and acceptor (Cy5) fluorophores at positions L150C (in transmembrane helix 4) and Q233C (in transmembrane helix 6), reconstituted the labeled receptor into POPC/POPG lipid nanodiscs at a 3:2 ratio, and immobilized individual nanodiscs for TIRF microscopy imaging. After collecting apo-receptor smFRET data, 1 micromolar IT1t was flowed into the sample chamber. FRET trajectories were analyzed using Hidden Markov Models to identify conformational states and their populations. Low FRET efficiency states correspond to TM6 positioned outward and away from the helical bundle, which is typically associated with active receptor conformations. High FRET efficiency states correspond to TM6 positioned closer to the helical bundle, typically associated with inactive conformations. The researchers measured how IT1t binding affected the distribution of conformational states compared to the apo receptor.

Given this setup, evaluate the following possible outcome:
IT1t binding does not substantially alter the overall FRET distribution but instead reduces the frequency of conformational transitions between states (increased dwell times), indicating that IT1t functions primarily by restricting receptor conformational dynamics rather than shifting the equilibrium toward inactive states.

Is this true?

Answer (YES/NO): NO